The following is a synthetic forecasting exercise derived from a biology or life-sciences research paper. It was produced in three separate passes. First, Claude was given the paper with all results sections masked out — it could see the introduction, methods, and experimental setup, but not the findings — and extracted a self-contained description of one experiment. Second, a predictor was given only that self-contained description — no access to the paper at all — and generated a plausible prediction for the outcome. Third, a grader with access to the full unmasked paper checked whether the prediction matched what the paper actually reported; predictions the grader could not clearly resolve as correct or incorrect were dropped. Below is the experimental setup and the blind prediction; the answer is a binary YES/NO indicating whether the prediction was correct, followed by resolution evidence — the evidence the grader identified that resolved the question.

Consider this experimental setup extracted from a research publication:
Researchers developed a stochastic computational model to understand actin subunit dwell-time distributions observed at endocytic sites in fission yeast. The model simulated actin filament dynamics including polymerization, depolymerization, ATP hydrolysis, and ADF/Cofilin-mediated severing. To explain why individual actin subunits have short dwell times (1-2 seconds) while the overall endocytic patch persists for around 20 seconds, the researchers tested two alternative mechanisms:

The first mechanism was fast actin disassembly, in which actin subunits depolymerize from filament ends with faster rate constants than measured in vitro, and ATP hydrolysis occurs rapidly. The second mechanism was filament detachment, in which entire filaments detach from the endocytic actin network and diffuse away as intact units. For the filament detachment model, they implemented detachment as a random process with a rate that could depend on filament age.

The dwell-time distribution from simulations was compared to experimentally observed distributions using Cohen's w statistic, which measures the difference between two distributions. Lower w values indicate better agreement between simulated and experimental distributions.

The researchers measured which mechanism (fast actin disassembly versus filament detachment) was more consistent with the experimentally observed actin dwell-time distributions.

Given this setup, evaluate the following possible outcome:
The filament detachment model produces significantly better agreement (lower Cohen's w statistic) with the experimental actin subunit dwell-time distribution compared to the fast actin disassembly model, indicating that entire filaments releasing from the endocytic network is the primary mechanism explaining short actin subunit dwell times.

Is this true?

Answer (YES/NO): NO